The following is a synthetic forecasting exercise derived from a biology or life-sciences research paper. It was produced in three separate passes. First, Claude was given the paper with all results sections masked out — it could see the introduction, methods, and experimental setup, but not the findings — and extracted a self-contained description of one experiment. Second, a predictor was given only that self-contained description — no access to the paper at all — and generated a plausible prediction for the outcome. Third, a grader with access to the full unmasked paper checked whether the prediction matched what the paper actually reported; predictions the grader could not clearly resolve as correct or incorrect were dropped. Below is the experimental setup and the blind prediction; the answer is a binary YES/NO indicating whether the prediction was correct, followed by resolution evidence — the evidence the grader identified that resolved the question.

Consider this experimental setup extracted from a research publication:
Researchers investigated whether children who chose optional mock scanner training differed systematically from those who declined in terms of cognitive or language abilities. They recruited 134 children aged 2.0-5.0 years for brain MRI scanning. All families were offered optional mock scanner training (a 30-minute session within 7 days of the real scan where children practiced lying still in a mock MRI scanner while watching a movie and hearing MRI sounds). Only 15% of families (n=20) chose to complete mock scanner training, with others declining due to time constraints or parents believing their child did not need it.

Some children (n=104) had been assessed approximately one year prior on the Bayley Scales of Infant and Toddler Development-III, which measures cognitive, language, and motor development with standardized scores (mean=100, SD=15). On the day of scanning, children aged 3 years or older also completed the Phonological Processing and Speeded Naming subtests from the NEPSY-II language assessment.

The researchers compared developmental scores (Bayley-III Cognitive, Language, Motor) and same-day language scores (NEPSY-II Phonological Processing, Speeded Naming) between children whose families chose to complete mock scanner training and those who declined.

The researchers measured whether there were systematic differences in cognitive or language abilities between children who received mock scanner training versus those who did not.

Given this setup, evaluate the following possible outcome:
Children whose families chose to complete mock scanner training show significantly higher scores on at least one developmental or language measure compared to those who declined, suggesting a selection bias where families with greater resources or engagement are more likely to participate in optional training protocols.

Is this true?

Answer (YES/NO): NO